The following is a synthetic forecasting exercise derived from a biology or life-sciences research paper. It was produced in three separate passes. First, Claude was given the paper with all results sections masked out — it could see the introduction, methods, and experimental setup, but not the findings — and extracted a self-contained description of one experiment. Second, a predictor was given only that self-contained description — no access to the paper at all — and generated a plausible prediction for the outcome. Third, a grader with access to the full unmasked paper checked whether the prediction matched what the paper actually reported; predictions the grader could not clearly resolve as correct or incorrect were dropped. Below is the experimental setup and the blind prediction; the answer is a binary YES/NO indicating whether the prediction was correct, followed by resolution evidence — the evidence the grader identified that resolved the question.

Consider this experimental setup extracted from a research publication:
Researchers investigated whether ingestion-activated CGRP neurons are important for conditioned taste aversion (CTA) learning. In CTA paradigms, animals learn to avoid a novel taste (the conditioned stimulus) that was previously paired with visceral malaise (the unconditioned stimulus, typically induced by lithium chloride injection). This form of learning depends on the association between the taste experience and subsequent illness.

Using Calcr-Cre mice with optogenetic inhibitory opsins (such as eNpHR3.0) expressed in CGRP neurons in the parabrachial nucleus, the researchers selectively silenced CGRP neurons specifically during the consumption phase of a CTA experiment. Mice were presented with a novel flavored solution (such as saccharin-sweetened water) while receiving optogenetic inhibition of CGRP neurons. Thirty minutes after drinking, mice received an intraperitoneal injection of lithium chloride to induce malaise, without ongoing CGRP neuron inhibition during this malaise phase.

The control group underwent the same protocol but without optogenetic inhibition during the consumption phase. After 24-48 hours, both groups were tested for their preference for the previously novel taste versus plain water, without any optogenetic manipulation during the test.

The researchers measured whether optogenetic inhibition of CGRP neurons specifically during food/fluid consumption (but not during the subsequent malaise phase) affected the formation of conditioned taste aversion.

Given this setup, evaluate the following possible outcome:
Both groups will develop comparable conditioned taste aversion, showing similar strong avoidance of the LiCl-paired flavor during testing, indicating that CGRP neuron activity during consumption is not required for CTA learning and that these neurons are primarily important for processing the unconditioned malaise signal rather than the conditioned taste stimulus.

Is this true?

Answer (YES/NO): NO